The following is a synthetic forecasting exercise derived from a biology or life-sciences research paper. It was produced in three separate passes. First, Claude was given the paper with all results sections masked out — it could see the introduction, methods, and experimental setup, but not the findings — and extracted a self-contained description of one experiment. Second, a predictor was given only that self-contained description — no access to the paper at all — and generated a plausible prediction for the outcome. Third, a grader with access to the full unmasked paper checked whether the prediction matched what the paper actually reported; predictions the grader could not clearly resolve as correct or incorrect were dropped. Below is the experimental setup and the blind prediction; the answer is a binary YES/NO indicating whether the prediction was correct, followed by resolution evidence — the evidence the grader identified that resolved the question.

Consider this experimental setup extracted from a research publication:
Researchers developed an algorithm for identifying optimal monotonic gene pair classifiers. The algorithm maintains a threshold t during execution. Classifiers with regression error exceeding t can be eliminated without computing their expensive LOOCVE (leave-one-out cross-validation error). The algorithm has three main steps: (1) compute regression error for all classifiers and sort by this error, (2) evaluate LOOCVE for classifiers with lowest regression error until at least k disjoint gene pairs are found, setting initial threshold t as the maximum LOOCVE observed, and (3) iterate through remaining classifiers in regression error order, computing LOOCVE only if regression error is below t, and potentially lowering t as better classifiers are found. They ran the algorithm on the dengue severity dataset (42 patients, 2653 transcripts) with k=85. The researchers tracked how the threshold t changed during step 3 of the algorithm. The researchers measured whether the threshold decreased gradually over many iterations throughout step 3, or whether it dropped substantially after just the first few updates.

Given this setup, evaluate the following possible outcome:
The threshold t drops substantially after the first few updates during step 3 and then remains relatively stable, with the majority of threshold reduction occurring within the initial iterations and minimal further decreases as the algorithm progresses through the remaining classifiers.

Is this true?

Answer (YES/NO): YES